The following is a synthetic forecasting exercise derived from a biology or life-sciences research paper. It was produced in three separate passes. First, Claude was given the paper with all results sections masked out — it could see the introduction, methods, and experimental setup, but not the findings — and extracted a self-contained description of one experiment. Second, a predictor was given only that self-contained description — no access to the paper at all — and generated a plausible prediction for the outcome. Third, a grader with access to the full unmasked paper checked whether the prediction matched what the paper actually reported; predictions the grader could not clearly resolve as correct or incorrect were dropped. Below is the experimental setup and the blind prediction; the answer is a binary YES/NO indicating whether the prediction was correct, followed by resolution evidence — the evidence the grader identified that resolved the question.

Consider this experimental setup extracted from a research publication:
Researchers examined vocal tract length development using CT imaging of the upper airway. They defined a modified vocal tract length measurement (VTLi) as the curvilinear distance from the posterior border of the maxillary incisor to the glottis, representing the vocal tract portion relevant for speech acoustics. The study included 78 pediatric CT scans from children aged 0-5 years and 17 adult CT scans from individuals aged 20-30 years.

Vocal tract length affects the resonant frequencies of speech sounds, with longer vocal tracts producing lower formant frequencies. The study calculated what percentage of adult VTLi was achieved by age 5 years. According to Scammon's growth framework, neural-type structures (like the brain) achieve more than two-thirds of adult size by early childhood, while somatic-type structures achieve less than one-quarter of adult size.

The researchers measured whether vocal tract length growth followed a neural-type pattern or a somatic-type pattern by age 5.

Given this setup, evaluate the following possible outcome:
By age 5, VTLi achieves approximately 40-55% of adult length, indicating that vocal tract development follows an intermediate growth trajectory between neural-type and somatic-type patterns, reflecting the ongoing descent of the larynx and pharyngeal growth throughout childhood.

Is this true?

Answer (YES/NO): NO